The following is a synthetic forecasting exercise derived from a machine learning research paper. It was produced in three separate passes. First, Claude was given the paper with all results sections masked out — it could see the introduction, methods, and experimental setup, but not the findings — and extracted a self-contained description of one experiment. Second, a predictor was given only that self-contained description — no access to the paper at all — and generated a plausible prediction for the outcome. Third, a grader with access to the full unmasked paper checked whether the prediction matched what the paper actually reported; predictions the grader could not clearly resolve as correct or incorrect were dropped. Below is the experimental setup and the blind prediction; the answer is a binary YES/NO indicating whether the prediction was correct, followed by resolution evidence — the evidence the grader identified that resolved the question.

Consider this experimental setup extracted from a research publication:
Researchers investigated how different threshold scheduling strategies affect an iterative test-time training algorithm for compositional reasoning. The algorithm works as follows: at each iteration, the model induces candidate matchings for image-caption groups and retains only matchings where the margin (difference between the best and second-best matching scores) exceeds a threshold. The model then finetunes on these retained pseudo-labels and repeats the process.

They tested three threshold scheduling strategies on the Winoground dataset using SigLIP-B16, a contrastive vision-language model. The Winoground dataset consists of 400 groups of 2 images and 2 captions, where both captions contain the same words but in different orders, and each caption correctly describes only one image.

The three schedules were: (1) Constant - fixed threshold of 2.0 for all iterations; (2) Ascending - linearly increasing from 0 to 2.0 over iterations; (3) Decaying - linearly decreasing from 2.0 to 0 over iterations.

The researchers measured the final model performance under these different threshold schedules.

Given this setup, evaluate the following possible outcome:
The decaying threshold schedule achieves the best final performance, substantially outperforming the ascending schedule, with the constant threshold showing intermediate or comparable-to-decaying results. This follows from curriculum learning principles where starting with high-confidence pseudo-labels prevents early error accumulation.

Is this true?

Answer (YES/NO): YES